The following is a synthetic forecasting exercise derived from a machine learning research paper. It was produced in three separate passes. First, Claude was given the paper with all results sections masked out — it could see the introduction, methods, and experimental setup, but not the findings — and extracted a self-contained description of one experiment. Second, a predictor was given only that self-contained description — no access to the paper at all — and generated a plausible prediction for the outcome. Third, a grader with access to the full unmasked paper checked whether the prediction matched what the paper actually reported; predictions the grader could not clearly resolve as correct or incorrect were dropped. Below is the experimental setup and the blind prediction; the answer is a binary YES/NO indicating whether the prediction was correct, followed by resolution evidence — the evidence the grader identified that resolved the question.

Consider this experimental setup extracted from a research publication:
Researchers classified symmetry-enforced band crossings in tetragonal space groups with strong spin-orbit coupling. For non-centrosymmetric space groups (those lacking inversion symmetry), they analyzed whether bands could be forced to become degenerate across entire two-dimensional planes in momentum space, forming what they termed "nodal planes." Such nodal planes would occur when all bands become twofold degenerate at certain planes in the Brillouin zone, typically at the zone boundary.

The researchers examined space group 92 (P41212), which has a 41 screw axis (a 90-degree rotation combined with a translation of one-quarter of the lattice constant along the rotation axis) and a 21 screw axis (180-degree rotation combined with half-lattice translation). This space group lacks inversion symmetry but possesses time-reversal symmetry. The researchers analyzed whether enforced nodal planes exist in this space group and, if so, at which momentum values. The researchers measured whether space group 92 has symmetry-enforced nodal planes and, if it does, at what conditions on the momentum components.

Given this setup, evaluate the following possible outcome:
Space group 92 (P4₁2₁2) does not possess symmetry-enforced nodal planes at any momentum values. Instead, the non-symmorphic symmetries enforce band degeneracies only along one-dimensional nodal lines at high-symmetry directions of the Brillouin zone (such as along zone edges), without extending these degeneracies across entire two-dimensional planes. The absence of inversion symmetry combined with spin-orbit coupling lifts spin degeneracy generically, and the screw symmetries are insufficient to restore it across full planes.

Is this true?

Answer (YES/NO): NO